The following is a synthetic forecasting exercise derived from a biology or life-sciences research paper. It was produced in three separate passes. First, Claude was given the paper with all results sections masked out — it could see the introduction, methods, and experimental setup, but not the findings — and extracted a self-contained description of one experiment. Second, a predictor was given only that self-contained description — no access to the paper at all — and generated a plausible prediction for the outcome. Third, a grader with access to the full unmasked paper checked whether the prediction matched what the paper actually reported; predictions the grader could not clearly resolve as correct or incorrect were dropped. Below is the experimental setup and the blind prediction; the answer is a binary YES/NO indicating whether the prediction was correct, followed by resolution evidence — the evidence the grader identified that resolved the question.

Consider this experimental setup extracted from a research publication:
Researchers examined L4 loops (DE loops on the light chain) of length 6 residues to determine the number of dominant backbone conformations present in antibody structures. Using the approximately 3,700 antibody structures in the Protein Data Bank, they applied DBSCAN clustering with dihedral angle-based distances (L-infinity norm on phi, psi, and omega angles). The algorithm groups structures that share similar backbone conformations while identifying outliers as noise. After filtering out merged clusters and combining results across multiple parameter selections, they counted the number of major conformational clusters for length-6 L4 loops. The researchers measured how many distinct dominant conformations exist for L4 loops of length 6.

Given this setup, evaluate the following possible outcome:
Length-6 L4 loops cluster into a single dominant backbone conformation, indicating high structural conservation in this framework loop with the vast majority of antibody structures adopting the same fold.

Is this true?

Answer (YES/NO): NO